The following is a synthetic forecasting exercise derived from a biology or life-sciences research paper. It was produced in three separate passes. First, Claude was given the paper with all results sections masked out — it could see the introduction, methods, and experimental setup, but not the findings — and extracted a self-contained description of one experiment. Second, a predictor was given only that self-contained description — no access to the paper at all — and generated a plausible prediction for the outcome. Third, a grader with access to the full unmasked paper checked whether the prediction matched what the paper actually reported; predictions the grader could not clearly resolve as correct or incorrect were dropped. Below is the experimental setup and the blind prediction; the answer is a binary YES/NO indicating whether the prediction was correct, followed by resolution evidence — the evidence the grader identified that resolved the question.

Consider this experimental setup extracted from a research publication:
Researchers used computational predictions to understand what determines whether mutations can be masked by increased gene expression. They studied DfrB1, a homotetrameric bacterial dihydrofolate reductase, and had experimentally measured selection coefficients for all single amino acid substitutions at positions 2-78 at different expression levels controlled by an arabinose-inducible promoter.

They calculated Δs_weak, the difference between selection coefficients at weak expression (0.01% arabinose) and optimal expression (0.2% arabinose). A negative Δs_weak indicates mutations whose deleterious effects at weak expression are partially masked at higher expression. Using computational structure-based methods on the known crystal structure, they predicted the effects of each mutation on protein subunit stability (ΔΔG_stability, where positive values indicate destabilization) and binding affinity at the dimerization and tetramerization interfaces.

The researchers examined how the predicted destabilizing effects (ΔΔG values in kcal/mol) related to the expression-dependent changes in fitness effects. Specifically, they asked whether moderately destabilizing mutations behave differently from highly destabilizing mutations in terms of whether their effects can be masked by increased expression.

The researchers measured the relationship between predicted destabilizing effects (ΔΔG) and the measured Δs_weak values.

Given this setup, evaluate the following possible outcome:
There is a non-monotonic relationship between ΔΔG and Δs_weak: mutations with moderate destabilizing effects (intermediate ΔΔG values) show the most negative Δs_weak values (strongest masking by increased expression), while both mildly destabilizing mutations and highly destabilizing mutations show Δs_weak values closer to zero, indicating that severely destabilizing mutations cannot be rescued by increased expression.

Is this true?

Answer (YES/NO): NO